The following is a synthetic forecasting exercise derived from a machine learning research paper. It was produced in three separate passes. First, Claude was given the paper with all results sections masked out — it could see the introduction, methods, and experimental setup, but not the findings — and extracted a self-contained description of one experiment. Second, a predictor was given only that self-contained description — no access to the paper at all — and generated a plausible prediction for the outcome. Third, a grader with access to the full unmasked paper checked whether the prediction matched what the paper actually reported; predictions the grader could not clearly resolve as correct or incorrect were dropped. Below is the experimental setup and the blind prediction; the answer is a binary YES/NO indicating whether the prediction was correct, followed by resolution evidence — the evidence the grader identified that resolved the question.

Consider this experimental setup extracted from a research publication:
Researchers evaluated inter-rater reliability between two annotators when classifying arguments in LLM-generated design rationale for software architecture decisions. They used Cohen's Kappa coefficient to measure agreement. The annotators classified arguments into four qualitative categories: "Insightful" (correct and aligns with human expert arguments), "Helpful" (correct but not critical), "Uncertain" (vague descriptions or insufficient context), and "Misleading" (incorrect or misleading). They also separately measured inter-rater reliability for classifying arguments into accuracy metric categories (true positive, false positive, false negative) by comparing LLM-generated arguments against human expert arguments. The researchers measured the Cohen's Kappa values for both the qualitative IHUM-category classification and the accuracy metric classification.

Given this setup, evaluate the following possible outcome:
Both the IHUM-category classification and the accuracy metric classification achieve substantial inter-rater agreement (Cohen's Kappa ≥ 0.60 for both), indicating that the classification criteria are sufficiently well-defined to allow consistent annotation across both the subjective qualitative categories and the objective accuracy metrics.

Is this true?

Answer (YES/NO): YES